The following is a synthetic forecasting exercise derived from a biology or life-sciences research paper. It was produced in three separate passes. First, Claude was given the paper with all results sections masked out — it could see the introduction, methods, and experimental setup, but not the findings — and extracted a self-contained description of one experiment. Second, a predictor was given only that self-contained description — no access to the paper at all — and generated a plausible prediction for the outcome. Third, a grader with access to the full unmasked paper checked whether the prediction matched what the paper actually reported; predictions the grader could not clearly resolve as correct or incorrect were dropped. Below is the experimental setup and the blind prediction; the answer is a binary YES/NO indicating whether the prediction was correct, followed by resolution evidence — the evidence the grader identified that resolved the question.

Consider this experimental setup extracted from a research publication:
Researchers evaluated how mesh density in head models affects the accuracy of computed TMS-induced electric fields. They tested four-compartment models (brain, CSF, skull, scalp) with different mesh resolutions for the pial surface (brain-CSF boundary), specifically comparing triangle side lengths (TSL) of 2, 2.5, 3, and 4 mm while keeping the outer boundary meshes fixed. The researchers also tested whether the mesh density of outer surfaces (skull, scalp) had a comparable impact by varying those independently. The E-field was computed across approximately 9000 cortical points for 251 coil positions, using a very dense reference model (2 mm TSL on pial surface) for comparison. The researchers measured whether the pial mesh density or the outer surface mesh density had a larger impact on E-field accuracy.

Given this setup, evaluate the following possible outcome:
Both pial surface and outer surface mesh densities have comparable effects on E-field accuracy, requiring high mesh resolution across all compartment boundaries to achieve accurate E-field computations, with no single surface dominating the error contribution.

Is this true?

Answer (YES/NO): NO